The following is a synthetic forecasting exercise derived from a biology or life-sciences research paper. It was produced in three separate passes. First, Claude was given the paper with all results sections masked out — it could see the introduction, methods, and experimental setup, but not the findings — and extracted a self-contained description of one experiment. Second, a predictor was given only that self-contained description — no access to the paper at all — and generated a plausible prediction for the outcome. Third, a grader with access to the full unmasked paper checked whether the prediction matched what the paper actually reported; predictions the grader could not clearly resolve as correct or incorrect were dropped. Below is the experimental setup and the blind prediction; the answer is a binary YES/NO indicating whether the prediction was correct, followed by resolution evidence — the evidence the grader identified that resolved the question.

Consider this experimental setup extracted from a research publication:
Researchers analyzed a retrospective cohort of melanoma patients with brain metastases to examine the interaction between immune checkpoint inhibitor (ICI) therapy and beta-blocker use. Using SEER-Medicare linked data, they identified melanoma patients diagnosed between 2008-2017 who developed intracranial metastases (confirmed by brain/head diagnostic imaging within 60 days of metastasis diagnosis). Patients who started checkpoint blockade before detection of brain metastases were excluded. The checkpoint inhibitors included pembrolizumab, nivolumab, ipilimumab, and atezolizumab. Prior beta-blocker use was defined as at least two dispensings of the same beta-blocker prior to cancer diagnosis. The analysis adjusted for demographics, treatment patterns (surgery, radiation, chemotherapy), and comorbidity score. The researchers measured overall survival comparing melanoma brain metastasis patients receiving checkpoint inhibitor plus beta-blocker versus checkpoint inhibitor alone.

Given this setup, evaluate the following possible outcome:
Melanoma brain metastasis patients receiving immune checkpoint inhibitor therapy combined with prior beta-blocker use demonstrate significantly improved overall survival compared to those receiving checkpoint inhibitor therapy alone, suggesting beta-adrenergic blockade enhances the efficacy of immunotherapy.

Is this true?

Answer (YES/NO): YES